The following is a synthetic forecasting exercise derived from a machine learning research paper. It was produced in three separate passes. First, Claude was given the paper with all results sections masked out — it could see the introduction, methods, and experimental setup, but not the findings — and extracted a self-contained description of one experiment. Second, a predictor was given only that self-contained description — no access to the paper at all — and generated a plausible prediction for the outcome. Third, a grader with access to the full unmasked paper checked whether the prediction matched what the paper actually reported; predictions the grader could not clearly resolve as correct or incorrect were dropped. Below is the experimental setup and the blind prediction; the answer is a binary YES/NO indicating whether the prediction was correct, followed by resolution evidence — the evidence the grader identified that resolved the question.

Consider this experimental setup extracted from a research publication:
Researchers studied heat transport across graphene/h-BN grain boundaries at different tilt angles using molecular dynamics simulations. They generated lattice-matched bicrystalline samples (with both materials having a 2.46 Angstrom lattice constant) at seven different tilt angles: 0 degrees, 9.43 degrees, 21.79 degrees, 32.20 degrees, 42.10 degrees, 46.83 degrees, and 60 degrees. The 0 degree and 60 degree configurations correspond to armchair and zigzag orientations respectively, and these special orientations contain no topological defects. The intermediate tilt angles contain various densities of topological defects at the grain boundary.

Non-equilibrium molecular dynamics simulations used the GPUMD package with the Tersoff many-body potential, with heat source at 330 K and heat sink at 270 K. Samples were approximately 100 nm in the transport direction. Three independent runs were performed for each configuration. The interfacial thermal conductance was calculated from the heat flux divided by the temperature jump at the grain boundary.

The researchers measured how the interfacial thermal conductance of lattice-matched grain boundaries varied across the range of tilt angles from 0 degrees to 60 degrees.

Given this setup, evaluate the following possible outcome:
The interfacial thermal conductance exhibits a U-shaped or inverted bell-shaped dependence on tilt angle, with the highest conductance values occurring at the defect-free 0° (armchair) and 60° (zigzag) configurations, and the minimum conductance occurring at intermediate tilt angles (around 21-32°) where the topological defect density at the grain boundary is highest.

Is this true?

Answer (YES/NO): NO